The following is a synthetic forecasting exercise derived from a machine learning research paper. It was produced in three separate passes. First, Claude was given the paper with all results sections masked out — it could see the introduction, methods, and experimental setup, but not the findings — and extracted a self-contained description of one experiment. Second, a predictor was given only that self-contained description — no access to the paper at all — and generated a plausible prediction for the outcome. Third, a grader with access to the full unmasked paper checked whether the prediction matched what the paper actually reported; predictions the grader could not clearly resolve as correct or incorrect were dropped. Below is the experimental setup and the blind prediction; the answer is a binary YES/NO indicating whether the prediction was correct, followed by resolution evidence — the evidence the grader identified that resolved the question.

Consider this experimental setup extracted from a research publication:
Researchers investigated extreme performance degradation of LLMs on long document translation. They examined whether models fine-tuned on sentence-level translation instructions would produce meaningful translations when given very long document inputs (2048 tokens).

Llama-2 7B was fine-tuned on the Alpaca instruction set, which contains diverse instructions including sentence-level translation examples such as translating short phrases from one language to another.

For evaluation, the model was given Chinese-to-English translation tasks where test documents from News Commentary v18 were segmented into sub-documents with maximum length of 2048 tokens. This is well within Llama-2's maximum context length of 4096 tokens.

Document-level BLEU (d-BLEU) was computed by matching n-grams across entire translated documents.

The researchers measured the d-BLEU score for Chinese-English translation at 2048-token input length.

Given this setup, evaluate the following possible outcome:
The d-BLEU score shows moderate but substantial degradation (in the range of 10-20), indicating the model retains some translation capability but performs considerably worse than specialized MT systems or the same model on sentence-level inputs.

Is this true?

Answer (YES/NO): NO